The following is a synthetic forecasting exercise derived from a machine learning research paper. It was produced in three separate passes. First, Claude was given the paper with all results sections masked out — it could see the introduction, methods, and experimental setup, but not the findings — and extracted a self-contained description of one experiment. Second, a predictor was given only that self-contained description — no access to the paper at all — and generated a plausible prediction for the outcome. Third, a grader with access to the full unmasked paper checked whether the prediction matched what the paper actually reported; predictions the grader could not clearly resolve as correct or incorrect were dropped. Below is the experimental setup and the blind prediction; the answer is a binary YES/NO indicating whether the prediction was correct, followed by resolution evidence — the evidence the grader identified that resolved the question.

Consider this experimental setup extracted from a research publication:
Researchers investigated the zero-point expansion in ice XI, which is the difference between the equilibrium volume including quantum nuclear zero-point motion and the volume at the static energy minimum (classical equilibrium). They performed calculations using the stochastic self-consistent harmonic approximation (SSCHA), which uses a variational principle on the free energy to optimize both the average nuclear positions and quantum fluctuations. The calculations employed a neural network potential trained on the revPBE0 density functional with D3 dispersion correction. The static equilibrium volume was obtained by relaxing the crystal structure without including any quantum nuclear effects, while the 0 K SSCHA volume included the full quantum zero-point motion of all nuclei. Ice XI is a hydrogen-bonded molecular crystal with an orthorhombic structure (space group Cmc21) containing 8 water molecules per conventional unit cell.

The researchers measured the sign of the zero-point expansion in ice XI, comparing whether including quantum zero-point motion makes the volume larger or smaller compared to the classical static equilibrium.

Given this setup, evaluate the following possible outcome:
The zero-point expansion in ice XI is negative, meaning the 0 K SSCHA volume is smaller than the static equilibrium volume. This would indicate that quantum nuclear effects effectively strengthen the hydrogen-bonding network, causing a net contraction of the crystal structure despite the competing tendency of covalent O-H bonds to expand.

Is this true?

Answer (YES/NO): NO